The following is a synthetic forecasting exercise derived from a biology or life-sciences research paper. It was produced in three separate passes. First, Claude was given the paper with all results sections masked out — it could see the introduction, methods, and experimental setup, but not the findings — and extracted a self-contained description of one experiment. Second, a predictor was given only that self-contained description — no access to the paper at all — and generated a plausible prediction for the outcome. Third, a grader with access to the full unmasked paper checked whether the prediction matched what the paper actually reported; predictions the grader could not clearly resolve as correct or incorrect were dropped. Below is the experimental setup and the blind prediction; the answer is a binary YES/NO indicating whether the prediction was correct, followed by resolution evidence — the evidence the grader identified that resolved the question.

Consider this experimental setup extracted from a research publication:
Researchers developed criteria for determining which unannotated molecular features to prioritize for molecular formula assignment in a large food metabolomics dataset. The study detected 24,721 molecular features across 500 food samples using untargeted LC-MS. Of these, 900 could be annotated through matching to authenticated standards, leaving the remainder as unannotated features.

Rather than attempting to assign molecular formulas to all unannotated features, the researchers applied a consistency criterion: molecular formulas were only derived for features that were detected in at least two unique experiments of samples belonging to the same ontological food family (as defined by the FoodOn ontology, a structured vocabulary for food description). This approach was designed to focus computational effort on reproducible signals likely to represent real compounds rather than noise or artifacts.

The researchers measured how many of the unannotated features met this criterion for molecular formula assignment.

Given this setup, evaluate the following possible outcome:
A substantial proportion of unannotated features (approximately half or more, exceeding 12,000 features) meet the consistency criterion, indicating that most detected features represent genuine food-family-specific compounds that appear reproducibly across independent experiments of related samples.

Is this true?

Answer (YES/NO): YES